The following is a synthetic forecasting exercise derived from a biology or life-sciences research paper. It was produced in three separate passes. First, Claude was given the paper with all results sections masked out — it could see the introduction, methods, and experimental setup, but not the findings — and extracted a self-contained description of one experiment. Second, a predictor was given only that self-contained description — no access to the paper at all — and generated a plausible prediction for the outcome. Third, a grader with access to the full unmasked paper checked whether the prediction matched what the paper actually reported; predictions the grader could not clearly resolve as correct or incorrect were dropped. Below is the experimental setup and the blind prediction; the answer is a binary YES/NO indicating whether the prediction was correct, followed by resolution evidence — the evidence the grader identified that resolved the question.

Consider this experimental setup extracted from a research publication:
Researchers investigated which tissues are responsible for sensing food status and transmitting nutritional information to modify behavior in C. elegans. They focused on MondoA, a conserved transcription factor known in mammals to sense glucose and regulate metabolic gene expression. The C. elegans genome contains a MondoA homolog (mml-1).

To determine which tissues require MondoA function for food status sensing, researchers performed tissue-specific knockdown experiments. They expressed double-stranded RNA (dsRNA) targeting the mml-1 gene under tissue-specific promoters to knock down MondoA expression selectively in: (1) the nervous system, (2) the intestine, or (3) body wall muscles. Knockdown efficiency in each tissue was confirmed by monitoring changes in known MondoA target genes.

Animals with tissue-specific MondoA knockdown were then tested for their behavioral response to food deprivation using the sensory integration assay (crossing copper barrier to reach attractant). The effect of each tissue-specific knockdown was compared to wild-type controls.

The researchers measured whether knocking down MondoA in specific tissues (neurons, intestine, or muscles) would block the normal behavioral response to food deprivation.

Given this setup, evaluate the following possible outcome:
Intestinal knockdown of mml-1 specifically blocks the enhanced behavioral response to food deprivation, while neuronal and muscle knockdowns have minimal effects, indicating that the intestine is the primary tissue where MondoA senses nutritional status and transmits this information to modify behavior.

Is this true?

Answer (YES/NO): NO